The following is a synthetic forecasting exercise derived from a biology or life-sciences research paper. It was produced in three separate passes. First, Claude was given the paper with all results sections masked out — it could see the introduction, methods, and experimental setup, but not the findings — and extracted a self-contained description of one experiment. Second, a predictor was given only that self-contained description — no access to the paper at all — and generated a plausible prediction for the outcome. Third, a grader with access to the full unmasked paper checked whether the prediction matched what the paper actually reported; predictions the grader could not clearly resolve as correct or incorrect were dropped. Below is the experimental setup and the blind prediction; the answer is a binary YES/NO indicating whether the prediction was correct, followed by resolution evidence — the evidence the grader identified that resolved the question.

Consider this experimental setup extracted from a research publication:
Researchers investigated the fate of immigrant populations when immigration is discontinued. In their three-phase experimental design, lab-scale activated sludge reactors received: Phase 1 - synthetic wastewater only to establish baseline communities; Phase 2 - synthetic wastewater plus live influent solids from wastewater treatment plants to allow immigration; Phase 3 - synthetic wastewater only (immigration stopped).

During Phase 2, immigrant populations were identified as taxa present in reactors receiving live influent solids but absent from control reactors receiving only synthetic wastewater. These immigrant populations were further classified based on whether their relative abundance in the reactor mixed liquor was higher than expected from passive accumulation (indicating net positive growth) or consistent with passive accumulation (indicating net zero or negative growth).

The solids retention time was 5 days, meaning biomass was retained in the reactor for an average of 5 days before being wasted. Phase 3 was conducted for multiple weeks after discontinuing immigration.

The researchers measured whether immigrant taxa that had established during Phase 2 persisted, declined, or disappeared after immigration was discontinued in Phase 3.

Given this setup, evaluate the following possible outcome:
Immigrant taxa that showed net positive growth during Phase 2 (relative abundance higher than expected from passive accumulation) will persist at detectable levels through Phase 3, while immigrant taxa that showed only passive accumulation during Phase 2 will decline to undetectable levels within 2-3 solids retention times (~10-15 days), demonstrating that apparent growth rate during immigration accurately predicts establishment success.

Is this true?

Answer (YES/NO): NO